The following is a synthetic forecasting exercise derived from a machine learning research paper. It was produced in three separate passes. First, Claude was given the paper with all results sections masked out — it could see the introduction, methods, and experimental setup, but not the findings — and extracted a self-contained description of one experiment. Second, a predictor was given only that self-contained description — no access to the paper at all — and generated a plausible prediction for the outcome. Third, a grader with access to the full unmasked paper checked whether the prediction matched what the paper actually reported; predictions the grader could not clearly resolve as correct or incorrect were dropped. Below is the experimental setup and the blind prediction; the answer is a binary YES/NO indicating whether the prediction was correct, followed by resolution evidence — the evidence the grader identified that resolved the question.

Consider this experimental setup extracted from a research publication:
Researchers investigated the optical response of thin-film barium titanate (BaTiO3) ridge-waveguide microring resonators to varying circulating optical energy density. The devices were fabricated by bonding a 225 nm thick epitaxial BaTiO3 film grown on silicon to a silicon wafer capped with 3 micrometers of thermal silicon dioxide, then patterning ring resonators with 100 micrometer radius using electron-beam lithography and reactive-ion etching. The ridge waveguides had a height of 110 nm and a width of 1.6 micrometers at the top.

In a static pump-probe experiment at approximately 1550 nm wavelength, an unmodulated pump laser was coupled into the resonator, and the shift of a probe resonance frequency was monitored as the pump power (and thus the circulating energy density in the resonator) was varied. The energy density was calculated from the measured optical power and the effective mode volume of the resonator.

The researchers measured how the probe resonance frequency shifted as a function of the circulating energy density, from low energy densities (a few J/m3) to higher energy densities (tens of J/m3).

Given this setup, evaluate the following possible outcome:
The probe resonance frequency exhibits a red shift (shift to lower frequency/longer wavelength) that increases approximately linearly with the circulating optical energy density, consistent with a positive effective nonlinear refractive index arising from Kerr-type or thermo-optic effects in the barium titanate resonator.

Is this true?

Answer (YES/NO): NO